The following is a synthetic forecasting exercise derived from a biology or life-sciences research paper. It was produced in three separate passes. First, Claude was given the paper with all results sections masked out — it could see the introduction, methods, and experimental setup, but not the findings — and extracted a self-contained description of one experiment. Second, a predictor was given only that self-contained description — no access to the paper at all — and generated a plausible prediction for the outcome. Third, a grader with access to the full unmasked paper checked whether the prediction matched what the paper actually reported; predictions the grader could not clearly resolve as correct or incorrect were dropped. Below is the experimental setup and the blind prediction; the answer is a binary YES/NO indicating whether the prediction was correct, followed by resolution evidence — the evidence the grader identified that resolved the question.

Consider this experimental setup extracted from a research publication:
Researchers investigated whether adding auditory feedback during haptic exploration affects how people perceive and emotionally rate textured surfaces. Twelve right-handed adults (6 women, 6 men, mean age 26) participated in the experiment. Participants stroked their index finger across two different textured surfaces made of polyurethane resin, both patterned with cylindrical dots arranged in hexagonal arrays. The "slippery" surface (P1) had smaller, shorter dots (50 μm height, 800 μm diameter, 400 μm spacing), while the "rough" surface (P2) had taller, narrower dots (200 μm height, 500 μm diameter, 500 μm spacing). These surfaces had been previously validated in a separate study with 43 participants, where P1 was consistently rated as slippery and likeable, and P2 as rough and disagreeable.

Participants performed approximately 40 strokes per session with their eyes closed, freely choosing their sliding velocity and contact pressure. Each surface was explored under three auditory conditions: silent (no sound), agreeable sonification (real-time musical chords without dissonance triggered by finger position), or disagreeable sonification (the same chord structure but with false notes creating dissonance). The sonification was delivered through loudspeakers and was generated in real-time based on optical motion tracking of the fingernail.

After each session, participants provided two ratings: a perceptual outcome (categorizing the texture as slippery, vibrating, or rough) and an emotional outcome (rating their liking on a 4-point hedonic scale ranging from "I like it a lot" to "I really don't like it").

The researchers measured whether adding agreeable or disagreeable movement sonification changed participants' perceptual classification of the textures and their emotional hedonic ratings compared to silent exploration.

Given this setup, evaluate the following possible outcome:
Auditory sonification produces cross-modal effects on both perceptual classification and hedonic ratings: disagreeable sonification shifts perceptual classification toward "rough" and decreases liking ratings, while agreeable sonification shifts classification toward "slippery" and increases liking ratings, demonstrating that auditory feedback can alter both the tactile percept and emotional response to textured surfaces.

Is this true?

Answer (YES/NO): NO